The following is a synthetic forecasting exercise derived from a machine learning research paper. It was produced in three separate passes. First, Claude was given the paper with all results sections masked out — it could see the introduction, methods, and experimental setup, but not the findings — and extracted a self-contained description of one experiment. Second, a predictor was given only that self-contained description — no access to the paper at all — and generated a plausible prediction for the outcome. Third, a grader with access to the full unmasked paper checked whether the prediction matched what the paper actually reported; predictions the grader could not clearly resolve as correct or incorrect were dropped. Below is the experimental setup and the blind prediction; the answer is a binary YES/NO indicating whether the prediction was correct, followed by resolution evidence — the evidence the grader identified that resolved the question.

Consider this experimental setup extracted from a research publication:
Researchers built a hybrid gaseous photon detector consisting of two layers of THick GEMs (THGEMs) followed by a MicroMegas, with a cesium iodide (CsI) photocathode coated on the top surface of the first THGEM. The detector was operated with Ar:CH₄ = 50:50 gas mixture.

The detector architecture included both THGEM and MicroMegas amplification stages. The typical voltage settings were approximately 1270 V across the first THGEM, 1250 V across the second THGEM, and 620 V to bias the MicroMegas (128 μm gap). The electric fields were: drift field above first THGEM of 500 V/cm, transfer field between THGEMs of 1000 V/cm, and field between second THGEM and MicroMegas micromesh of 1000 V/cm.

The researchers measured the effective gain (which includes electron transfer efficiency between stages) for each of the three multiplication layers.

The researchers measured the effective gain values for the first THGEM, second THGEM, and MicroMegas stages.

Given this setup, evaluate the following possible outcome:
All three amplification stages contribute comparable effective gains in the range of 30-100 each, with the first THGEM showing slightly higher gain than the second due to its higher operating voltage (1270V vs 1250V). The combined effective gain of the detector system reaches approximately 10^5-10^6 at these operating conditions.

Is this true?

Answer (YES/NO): NO